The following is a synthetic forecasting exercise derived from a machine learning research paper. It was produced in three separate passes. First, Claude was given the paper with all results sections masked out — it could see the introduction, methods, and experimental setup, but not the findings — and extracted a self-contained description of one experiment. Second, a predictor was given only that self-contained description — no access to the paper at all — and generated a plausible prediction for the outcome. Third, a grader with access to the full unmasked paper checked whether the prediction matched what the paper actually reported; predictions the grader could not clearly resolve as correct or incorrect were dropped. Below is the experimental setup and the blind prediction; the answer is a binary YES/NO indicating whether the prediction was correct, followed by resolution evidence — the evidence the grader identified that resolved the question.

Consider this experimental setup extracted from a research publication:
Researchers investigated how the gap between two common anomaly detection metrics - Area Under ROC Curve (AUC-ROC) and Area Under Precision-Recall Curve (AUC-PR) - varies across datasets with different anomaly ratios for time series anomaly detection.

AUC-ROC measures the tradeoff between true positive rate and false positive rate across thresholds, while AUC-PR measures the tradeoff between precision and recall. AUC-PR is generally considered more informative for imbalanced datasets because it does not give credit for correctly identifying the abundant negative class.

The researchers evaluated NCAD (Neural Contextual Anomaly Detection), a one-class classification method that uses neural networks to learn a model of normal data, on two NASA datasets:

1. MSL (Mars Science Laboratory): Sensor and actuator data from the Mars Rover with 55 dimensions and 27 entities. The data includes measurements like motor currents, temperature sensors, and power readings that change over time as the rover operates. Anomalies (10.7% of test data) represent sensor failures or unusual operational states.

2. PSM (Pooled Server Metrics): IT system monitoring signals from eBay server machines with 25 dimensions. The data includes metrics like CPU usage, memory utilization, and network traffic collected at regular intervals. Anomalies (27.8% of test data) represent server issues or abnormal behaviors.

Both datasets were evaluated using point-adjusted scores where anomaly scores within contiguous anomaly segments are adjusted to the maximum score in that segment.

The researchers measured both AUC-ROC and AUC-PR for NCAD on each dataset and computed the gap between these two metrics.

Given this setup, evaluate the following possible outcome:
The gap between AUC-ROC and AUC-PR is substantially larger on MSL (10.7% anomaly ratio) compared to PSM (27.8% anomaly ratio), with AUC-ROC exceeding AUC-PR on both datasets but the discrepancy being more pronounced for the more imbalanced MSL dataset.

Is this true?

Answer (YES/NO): YES